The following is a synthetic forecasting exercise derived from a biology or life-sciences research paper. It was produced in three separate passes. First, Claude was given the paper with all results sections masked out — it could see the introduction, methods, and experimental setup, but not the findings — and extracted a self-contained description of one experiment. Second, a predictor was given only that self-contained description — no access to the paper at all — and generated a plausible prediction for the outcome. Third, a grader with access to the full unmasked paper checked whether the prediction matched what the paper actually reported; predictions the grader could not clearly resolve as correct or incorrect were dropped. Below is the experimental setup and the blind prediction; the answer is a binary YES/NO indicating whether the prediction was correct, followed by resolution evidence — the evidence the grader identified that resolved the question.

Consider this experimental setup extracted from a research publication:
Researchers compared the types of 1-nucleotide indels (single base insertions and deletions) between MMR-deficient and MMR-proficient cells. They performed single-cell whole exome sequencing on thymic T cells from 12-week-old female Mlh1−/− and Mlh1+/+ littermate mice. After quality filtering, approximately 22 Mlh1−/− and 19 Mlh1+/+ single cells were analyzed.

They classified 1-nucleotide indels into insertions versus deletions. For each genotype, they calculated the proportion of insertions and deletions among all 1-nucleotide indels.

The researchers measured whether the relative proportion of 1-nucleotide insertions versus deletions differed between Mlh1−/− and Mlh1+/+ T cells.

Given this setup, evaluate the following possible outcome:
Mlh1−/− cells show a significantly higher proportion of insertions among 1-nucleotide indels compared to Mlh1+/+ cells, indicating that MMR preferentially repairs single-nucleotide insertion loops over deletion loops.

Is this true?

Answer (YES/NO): NO